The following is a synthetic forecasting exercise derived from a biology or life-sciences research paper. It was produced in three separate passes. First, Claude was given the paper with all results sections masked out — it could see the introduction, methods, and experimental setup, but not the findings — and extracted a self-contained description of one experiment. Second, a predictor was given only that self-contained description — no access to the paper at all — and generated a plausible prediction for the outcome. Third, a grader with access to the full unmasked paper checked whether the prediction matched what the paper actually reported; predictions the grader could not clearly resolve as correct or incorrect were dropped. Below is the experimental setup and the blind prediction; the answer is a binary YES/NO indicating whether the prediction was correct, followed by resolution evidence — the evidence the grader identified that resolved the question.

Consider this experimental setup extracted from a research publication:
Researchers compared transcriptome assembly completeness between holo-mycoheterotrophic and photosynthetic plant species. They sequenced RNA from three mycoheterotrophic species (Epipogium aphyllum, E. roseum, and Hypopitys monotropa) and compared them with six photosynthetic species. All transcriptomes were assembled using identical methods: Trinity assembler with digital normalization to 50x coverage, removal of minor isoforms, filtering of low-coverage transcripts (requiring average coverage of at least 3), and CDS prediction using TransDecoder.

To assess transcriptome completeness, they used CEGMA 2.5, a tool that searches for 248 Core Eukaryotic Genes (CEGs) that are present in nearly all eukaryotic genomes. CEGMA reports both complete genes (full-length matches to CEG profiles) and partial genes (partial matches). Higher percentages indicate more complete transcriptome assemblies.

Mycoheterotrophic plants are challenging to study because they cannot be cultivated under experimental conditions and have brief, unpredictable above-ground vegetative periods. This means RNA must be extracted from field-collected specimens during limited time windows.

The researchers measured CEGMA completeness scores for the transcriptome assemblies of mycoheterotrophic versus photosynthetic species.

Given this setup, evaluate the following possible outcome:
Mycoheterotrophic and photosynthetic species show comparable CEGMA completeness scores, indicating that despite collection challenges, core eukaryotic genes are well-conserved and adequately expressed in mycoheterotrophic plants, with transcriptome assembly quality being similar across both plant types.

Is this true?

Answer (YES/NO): YES